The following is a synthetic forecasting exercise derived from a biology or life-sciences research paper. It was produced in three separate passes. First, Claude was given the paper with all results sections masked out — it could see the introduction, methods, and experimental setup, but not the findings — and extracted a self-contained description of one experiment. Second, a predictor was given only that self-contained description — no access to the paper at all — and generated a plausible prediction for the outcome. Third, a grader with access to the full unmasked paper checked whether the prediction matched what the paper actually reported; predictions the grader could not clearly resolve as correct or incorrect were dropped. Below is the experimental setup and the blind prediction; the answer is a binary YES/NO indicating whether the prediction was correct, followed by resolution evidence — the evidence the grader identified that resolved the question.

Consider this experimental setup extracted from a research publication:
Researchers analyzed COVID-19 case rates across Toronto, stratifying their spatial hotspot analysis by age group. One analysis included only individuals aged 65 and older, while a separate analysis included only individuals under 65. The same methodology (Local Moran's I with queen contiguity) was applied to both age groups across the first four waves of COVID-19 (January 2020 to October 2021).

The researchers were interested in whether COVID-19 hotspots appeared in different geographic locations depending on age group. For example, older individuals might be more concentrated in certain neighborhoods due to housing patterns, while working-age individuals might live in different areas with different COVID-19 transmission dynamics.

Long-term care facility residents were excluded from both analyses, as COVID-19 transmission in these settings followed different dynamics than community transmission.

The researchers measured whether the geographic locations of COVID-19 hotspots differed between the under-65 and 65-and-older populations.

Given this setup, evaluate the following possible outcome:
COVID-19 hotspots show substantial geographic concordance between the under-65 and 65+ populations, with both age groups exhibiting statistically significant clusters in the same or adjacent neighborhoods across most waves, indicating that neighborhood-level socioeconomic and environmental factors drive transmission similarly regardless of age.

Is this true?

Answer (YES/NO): YES